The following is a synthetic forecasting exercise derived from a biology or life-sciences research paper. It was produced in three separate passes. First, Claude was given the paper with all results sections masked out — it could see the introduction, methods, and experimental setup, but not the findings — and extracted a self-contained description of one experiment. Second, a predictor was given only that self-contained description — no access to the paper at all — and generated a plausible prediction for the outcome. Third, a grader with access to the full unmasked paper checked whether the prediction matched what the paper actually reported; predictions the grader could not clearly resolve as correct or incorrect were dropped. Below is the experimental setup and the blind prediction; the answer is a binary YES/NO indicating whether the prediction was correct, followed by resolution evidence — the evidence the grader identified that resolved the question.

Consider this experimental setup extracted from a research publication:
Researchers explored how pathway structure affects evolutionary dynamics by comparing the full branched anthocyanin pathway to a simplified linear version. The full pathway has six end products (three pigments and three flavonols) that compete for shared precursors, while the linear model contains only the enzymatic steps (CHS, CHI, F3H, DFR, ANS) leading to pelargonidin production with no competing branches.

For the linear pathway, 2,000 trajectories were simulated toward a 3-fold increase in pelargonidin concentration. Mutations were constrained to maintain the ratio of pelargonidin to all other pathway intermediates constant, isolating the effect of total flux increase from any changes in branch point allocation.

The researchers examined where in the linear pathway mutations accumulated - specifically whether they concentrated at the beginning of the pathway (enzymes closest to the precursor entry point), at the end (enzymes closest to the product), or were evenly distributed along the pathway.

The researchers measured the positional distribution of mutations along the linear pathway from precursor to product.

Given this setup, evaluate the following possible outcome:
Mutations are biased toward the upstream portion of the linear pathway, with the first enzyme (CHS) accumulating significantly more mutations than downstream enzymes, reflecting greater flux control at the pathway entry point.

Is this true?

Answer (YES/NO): NO